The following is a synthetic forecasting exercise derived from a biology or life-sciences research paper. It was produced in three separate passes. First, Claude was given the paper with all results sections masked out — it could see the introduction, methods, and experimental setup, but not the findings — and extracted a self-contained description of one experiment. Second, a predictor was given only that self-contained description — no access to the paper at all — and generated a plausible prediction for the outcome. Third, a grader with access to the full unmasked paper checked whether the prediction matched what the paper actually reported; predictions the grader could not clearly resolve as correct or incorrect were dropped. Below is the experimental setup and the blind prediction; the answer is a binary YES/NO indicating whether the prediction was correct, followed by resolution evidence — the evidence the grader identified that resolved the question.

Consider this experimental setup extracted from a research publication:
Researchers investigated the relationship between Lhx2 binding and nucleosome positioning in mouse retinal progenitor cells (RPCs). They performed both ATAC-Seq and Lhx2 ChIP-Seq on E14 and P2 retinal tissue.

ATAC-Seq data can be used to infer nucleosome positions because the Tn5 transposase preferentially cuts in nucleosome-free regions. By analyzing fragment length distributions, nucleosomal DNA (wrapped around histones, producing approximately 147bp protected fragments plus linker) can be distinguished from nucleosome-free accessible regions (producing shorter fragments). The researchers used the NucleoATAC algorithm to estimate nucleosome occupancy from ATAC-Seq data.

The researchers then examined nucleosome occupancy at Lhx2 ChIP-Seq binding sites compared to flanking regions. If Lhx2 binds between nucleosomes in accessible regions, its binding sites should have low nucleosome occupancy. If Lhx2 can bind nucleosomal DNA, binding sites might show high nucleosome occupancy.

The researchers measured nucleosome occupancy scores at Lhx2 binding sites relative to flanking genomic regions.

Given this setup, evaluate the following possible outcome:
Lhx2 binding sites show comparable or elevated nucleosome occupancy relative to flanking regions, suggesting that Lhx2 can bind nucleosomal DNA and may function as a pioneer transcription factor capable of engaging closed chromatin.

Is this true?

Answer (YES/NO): YES